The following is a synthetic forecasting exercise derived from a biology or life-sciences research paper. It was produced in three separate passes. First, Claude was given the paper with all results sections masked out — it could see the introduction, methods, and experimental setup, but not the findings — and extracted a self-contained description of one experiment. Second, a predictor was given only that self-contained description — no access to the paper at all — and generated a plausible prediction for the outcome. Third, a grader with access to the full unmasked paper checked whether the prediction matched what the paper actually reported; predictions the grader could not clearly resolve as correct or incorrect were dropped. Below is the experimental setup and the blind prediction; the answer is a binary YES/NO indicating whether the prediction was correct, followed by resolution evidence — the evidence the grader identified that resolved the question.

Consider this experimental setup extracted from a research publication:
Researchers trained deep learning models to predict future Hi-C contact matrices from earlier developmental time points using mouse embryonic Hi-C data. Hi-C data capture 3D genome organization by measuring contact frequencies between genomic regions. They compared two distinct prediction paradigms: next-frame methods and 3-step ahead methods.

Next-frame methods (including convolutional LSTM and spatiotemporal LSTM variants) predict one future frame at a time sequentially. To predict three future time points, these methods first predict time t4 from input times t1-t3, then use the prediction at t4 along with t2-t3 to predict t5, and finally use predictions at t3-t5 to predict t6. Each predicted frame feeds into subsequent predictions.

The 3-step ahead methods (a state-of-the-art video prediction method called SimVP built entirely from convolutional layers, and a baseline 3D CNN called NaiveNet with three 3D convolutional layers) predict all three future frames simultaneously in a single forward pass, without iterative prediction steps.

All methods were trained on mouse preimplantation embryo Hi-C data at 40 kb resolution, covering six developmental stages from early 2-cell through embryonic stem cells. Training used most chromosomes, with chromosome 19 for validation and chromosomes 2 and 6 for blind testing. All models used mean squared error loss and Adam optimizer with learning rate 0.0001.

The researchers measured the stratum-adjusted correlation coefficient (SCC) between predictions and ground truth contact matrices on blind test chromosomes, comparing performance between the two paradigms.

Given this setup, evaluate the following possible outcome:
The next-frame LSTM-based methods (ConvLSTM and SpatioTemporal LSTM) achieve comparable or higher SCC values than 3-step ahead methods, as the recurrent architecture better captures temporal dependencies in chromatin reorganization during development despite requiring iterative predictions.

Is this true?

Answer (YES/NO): YES